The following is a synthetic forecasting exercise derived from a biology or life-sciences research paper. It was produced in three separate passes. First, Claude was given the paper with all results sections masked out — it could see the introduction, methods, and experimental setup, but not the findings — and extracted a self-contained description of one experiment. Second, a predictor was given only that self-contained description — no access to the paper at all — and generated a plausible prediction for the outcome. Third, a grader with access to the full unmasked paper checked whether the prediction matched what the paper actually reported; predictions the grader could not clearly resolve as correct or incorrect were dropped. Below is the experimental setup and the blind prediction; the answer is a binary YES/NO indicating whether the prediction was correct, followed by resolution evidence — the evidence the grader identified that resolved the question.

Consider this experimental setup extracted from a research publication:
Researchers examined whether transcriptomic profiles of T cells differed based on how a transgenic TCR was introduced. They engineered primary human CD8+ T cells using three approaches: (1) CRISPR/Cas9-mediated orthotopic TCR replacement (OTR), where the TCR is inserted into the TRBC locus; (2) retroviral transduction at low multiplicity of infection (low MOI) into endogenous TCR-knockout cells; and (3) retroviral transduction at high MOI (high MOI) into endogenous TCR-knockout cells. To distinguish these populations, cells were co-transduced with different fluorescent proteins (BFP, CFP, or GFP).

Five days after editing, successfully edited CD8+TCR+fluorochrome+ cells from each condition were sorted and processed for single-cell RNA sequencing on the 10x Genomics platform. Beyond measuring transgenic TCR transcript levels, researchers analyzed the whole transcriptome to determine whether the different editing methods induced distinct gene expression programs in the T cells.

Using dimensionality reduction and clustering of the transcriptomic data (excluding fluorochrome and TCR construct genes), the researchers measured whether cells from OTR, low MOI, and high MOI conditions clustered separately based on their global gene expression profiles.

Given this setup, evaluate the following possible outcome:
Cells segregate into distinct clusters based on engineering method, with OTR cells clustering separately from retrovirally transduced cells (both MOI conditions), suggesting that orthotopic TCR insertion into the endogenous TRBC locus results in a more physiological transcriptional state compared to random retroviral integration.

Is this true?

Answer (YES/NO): NO